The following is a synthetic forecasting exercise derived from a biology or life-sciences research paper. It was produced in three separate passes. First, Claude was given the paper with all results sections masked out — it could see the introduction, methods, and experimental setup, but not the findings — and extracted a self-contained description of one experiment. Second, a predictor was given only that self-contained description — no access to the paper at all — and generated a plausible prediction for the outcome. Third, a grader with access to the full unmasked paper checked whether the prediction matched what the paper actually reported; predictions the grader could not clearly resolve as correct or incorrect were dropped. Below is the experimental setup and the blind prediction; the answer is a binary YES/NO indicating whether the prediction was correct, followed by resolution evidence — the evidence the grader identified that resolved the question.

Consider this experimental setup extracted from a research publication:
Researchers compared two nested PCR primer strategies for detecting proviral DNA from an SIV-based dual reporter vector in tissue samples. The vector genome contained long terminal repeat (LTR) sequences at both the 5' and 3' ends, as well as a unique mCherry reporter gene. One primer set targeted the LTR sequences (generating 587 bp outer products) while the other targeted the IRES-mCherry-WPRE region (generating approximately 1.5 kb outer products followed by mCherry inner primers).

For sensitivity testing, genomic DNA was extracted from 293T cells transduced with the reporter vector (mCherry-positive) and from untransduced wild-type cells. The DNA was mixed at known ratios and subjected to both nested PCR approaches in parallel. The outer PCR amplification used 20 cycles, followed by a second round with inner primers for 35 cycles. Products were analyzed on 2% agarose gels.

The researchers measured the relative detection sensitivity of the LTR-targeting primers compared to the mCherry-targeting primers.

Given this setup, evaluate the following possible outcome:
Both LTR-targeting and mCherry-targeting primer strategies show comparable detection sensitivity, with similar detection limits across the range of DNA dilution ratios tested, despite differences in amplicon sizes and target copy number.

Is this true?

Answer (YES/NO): NO